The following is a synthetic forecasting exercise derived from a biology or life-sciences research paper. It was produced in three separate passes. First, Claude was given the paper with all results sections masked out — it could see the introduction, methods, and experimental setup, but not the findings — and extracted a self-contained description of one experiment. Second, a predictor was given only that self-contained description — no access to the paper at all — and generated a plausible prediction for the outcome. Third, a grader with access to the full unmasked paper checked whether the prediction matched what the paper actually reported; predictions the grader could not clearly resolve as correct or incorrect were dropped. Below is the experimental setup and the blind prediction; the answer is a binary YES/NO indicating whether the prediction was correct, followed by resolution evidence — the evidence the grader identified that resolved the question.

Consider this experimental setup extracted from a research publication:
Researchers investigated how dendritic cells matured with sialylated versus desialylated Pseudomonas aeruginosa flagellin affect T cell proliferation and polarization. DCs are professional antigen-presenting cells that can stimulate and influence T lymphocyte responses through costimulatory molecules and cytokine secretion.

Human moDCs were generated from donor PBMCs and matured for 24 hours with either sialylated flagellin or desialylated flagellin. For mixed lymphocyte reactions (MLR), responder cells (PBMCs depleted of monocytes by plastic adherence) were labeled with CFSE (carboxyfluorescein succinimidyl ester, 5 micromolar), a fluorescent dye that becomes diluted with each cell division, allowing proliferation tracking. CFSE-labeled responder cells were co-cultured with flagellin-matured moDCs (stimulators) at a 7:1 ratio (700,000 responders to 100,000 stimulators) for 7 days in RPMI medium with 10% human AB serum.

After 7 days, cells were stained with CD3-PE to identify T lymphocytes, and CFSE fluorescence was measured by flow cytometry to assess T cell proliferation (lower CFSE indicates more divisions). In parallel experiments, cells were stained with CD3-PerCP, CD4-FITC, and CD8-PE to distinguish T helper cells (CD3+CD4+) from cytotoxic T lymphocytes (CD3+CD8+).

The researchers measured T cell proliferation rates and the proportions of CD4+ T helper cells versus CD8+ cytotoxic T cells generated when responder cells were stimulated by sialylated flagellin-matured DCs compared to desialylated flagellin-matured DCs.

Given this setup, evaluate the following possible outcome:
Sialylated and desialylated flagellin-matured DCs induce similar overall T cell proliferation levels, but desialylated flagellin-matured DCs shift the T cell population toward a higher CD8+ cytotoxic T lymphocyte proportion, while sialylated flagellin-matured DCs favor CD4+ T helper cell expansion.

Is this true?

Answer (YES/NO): NO